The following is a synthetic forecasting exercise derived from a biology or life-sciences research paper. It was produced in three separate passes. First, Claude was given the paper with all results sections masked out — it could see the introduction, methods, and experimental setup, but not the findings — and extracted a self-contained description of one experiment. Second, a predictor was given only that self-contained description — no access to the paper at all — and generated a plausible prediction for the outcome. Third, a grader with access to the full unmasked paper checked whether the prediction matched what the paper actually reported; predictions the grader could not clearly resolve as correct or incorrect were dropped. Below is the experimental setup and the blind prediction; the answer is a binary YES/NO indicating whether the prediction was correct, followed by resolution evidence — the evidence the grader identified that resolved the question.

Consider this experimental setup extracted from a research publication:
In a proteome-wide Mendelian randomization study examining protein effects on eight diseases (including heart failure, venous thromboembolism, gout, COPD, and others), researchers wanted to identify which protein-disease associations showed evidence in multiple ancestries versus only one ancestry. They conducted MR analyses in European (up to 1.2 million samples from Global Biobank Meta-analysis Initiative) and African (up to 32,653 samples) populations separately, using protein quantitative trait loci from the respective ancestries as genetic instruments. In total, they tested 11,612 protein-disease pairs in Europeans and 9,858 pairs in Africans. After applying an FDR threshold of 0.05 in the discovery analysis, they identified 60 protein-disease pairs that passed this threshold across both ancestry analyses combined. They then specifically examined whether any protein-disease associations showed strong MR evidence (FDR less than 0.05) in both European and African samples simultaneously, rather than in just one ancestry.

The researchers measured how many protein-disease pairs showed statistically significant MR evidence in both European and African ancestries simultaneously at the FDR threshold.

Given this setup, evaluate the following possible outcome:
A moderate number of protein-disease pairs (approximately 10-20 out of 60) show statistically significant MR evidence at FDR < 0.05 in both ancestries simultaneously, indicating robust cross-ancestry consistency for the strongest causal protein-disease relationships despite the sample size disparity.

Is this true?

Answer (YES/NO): NO